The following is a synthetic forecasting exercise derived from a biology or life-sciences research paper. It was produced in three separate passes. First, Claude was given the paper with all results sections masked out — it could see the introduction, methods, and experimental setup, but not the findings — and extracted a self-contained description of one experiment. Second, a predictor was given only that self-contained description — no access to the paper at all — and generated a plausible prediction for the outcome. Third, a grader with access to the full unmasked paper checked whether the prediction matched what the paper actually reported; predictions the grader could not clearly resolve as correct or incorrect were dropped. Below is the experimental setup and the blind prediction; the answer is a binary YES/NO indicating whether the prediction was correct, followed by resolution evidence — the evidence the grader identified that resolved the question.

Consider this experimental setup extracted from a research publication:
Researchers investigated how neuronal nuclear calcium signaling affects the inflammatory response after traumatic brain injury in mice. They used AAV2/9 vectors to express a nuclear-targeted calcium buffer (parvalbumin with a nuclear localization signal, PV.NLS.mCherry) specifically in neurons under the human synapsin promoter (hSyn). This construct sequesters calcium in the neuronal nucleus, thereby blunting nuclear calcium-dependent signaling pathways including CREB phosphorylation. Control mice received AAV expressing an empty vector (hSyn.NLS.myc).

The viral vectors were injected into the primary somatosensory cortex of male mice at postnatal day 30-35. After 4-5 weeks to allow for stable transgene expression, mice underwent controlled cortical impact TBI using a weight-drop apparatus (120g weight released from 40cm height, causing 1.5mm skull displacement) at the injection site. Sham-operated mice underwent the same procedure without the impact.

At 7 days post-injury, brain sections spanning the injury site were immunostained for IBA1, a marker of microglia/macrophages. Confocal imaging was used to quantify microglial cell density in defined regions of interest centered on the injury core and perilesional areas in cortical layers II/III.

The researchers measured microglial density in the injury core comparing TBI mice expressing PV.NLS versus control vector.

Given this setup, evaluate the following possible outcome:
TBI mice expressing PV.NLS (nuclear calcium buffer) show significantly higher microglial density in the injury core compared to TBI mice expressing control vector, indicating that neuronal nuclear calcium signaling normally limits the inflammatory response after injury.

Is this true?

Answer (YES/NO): YES